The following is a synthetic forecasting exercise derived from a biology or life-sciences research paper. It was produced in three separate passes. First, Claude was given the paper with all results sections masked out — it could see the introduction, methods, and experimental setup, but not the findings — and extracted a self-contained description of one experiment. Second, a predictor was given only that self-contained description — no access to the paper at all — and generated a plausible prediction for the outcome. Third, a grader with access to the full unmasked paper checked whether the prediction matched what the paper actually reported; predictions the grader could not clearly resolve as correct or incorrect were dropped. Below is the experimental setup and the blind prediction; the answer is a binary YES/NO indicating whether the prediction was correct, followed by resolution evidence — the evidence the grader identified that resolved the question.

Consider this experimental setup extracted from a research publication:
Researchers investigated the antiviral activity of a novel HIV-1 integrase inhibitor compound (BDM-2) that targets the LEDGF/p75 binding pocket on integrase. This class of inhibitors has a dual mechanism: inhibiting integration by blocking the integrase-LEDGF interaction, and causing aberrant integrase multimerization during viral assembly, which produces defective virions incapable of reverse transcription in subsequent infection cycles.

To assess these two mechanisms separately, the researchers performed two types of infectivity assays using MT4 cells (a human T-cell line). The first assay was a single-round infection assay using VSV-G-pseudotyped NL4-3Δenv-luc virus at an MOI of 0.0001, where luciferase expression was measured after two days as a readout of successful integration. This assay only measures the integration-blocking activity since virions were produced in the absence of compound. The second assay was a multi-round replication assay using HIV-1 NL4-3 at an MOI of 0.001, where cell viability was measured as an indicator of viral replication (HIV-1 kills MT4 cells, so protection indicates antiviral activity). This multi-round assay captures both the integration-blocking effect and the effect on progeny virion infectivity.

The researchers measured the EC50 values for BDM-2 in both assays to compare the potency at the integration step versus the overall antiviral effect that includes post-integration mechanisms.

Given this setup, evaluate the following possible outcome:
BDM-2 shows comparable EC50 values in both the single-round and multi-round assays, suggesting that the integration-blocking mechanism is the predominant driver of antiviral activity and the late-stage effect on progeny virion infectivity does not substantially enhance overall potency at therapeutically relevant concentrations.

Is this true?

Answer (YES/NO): NO